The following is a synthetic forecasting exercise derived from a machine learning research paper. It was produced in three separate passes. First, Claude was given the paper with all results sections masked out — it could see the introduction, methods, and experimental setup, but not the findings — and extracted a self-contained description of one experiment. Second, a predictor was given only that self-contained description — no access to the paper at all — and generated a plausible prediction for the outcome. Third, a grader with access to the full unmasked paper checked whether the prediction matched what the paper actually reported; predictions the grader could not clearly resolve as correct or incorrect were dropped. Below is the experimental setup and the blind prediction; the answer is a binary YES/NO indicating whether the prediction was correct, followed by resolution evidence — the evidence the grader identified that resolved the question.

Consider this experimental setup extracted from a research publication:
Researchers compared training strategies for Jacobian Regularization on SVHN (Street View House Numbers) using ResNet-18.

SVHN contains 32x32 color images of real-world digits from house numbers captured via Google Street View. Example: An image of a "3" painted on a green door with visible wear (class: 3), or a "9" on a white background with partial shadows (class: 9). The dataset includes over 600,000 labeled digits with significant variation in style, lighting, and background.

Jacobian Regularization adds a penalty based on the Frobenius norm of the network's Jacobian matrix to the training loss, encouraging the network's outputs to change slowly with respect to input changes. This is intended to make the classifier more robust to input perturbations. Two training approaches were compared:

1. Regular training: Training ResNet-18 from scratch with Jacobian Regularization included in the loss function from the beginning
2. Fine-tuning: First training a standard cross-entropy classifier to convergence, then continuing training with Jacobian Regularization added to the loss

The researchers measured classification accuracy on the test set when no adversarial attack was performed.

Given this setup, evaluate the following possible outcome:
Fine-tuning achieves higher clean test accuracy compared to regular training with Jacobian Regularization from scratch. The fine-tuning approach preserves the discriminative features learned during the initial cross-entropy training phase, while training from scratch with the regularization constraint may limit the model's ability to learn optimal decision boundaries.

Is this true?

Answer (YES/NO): NO